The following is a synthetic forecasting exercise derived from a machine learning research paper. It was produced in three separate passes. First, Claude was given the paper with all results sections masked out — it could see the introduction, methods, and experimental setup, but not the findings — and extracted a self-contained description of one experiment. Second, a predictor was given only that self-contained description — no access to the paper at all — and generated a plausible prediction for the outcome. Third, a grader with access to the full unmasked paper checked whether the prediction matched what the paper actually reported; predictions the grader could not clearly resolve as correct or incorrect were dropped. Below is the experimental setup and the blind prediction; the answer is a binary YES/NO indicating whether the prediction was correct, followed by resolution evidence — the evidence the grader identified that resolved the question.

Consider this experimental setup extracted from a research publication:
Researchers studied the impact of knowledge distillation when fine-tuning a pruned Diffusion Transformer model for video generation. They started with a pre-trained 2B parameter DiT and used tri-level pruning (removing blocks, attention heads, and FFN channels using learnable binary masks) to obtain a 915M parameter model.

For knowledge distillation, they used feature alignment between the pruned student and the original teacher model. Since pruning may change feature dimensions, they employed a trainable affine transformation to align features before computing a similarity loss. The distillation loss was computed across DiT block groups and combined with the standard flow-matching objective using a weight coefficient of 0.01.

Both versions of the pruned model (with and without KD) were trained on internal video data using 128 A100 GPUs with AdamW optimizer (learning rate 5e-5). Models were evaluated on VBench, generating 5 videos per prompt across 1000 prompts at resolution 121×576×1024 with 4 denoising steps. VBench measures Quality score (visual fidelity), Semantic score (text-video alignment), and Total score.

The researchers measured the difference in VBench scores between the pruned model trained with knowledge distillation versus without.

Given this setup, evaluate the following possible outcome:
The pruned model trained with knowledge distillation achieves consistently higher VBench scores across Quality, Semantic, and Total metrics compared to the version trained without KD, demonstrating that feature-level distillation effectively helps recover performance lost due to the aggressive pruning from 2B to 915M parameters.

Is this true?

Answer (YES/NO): YES